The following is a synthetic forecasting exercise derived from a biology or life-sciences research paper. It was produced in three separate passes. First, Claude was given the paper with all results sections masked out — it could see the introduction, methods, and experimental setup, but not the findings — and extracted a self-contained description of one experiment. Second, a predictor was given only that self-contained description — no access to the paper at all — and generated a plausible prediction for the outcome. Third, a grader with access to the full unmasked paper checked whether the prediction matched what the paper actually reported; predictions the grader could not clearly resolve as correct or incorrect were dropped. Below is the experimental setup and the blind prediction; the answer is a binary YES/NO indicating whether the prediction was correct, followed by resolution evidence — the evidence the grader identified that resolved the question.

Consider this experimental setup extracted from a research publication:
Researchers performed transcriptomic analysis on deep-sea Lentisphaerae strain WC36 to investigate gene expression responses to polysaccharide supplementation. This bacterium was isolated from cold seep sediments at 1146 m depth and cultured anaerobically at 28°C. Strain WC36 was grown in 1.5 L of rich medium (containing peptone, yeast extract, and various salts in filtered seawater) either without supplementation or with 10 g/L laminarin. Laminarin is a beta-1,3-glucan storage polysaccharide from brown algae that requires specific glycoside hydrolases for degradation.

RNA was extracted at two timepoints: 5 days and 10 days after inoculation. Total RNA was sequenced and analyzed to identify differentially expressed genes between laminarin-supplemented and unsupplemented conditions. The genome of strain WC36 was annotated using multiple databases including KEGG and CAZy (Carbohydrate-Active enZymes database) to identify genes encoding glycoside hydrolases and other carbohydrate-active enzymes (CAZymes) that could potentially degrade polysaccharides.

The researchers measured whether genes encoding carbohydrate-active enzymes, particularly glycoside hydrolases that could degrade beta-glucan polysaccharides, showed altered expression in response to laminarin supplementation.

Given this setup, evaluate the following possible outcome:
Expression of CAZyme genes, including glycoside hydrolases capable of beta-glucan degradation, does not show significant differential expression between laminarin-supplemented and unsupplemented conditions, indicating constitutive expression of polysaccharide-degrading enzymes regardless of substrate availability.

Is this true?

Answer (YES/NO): NO